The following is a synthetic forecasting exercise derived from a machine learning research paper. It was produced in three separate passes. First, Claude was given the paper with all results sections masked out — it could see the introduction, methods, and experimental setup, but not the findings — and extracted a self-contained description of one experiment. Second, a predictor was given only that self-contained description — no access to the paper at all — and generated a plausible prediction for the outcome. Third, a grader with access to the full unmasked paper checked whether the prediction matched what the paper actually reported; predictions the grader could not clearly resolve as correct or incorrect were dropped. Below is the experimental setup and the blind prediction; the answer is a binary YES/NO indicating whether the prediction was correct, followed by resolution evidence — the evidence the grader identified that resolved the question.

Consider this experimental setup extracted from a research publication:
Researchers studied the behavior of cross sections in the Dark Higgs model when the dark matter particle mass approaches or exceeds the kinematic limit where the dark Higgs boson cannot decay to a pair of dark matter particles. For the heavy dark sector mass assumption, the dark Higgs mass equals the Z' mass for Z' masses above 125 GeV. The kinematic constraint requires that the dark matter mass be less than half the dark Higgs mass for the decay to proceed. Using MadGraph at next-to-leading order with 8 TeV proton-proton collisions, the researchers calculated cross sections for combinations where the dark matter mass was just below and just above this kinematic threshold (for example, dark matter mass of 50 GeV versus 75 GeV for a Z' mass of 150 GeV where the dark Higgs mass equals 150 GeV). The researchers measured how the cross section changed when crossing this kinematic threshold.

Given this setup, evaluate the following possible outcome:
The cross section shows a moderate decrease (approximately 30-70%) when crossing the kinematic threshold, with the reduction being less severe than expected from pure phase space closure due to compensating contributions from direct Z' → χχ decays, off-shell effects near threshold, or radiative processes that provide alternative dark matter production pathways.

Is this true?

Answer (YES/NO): NO